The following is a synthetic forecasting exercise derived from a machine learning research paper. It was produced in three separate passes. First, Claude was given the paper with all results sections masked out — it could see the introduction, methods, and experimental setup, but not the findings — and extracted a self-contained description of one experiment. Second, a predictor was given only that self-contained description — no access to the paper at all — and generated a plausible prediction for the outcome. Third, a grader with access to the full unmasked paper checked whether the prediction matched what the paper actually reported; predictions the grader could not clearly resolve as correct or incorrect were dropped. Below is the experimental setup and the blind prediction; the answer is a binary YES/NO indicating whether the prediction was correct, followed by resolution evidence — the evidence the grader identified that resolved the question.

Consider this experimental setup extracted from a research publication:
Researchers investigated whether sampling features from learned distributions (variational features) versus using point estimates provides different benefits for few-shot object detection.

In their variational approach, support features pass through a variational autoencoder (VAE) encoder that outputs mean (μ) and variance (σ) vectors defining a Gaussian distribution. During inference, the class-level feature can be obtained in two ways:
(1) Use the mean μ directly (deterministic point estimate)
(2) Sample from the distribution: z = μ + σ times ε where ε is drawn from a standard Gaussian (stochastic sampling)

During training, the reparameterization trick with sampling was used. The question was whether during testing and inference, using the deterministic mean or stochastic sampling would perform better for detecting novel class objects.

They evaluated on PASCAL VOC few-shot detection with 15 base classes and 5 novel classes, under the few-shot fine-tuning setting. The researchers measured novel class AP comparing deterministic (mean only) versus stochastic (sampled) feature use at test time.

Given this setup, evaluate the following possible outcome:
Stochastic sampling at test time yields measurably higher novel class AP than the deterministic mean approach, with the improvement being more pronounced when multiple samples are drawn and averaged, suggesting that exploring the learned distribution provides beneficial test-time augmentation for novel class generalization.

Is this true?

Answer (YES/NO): NO